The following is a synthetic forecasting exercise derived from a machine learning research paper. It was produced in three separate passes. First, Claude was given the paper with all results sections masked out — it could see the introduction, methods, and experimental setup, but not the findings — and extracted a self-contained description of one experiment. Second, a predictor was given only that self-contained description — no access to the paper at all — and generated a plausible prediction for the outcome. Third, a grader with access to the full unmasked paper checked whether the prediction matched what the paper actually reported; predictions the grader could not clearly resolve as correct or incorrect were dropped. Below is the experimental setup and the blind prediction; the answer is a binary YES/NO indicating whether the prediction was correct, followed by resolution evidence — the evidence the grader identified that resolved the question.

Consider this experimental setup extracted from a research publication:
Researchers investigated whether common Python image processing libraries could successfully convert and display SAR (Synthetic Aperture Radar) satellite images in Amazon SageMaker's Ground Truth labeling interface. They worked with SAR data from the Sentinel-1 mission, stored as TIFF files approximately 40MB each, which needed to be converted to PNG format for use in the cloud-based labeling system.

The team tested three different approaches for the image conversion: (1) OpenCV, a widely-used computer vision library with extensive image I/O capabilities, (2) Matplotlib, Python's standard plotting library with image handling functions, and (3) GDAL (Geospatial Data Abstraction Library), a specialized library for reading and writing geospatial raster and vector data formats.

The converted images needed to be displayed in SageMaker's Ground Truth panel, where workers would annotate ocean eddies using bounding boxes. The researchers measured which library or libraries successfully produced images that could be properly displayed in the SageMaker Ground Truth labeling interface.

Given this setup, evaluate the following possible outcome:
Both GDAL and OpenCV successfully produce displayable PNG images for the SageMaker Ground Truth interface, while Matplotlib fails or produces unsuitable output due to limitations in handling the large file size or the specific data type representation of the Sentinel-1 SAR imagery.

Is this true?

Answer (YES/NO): NO